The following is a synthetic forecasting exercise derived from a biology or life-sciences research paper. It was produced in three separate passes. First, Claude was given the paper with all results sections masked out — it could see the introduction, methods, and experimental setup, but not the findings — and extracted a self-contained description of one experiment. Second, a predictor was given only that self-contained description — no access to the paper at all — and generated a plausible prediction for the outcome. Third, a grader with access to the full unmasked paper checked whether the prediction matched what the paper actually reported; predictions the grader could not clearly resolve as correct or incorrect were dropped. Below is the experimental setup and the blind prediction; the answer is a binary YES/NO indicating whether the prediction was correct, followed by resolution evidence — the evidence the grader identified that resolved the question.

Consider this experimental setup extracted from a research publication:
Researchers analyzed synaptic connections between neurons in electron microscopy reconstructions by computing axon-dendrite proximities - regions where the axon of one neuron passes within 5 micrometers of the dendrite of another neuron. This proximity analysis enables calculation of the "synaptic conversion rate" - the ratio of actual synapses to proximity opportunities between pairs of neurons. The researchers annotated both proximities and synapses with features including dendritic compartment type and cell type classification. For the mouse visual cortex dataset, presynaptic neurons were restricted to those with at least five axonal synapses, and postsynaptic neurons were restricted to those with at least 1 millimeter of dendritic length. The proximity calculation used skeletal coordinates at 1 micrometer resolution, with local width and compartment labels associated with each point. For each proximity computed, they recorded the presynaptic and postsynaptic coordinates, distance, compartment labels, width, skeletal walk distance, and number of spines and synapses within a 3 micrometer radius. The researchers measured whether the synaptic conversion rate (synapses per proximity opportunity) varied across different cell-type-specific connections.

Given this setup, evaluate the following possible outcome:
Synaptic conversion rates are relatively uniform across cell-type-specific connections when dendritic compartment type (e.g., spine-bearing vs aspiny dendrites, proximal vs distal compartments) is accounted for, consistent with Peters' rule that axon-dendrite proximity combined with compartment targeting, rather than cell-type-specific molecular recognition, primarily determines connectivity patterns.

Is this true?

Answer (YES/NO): NO